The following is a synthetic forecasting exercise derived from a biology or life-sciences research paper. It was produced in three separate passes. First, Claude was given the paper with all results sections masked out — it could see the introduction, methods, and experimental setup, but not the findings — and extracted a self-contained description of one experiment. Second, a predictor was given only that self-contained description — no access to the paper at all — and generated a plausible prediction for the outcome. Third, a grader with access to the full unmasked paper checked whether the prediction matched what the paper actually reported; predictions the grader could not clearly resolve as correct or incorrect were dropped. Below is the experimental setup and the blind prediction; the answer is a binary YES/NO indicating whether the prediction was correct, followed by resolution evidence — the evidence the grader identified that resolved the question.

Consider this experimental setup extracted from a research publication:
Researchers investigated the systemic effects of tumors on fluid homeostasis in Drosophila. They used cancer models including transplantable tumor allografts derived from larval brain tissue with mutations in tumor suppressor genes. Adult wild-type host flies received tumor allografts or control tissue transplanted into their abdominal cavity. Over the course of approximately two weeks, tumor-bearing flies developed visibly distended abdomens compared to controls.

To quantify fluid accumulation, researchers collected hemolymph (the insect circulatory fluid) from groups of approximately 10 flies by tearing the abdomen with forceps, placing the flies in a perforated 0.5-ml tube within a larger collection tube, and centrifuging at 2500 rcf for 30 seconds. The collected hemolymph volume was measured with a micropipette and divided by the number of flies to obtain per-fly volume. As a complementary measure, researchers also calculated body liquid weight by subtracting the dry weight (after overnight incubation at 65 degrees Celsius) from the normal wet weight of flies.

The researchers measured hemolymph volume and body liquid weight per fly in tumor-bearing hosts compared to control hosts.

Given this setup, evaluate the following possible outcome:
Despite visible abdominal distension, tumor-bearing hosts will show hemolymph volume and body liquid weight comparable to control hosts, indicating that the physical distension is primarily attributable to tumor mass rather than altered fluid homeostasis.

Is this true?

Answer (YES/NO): NO